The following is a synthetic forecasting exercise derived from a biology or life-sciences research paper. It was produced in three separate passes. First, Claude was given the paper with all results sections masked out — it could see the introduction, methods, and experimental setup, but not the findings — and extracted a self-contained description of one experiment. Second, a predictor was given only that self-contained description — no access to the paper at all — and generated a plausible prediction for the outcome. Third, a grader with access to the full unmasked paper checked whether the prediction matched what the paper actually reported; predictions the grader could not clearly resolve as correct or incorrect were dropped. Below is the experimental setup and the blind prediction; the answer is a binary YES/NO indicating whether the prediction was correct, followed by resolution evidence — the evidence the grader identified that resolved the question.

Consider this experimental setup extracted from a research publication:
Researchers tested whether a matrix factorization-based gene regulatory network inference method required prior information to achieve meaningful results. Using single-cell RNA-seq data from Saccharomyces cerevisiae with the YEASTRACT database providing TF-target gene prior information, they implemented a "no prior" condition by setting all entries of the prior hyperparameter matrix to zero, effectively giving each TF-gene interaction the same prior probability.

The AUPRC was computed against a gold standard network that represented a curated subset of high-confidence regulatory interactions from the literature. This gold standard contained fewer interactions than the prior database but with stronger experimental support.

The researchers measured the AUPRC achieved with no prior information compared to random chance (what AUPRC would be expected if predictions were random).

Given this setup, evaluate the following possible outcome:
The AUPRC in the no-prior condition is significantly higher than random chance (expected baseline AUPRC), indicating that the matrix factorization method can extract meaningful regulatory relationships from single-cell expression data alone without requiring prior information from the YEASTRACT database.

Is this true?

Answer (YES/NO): NO